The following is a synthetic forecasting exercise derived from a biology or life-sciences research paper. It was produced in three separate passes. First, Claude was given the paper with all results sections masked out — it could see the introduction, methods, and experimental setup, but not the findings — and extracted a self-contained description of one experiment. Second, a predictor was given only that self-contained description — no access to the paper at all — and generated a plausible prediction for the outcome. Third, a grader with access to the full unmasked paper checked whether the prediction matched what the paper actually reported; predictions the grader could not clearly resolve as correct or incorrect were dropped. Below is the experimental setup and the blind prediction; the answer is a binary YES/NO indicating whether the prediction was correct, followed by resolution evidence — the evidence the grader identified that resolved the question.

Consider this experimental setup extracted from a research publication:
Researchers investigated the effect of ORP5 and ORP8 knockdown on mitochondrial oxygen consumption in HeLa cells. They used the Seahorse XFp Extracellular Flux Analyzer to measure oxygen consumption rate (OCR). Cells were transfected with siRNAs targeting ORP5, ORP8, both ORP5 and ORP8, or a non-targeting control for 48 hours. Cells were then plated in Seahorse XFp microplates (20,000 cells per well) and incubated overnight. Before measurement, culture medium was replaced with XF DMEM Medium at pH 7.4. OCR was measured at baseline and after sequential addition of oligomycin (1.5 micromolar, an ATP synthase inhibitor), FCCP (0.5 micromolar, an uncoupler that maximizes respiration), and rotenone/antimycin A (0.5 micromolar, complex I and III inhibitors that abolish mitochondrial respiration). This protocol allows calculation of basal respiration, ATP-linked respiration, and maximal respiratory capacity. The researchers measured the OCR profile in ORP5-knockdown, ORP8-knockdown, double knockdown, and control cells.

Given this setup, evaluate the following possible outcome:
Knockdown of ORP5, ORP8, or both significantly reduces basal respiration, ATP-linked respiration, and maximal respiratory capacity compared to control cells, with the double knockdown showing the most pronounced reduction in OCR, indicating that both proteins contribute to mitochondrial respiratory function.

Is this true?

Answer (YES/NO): NO